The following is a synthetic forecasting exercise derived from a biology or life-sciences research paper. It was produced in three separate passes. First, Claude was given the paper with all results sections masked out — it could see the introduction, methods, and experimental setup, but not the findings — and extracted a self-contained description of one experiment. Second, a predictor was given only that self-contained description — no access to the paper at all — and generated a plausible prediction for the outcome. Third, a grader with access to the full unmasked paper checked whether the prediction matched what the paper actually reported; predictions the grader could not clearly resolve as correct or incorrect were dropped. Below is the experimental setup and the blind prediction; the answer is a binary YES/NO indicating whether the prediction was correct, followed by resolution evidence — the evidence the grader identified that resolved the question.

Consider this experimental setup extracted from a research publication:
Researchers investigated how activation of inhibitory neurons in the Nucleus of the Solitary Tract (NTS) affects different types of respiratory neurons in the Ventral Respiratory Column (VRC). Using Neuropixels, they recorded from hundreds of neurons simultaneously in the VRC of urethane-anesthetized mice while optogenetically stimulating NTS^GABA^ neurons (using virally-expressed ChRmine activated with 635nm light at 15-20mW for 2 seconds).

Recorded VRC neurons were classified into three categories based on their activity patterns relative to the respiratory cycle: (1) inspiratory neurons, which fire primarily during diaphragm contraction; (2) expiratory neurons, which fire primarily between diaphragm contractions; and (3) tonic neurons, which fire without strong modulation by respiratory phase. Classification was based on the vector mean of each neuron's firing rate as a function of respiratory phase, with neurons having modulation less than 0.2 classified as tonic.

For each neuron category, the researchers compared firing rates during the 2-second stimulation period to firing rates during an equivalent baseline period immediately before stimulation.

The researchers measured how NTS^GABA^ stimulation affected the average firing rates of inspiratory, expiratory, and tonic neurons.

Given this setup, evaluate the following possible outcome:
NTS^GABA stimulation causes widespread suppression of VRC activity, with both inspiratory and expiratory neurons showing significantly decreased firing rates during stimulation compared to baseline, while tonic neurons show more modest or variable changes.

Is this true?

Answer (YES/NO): NO